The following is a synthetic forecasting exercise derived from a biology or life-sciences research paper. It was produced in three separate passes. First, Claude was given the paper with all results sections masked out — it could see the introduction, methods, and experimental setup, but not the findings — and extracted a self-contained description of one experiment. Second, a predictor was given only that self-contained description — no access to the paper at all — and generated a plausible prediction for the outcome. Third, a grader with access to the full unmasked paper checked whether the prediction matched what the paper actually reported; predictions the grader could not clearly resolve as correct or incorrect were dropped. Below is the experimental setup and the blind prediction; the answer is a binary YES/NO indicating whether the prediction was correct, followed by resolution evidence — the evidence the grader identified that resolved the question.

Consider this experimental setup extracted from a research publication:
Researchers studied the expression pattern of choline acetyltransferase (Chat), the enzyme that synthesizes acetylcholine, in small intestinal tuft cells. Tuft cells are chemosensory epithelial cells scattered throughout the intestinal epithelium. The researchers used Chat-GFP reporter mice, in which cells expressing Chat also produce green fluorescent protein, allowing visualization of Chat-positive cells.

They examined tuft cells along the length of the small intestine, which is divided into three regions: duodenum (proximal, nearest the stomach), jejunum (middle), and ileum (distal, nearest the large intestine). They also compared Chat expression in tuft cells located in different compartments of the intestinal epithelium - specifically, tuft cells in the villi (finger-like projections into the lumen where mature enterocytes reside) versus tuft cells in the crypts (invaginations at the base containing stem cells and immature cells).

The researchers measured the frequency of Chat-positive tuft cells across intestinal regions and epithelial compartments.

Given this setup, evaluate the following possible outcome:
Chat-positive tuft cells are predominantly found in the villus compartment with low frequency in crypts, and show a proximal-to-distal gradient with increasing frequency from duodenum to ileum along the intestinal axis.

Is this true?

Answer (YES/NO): YES